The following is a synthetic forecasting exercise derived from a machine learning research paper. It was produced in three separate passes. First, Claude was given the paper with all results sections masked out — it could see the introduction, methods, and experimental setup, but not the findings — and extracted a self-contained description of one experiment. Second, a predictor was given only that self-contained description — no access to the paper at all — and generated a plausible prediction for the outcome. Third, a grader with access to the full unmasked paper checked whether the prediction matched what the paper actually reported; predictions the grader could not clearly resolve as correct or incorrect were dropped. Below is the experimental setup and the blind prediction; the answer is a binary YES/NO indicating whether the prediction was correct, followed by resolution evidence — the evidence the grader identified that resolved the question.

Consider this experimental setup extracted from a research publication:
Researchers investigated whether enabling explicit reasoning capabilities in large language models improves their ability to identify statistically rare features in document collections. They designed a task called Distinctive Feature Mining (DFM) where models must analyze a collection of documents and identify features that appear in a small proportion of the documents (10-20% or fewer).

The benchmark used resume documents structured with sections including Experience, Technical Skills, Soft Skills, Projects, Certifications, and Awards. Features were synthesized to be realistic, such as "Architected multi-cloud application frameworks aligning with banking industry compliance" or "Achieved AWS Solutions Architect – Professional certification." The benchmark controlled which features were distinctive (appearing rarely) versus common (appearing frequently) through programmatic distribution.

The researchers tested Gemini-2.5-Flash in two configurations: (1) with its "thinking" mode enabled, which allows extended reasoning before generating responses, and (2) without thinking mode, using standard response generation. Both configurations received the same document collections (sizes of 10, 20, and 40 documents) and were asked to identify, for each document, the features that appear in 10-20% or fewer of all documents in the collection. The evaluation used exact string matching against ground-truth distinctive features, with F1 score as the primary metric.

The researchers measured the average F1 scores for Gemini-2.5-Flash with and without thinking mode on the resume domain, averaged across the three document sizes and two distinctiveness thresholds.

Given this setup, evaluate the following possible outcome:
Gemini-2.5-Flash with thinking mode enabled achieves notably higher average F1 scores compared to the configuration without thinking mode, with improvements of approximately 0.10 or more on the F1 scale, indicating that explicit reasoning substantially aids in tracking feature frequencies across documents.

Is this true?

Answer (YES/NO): YES